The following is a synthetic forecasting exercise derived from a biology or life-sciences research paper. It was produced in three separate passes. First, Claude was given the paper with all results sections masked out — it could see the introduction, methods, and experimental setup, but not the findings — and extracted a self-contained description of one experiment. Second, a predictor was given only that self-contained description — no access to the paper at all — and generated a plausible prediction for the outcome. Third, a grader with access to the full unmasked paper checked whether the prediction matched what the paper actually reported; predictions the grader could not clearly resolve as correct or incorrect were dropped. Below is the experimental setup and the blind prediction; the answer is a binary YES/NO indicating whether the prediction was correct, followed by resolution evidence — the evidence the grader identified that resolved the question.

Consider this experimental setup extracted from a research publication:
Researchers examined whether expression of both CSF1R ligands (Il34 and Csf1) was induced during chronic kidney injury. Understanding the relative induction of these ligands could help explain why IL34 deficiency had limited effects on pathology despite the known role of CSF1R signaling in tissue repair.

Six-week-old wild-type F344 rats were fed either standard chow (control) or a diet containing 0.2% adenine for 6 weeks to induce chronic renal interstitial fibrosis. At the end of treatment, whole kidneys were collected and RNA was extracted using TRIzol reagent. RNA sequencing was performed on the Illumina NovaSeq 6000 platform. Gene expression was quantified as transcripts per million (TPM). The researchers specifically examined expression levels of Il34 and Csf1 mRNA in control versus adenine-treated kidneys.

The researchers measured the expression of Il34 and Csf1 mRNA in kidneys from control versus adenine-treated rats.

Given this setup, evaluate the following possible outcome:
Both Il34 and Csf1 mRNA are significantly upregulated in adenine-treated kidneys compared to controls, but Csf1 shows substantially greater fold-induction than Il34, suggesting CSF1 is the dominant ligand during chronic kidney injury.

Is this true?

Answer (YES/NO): NO